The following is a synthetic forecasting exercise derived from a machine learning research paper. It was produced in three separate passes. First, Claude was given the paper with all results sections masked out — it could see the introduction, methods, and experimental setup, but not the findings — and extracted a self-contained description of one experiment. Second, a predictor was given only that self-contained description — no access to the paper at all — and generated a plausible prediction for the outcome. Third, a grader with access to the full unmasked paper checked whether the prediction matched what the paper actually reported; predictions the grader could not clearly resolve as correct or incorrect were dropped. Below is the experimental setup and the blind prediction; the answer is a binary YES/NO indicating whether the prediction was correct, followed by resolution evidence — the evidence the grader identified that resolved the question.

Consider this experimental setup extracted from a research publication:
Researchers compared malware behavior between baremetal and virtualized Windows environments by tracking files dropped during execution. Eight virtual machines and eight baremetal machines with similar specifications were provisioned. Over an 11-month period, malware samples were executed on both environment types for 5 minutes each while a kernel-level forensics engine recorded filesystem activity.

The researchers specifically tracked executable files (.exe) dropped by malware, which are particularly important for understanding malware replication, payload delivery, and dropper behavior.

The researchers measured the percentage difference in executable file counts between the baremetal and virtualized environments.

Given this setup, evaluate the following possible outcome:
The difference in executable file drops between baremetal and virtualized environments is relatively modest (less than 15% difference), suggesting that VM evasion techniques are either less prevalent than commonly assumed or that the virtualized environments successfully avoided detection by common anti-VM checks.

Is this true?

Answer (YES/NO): NO